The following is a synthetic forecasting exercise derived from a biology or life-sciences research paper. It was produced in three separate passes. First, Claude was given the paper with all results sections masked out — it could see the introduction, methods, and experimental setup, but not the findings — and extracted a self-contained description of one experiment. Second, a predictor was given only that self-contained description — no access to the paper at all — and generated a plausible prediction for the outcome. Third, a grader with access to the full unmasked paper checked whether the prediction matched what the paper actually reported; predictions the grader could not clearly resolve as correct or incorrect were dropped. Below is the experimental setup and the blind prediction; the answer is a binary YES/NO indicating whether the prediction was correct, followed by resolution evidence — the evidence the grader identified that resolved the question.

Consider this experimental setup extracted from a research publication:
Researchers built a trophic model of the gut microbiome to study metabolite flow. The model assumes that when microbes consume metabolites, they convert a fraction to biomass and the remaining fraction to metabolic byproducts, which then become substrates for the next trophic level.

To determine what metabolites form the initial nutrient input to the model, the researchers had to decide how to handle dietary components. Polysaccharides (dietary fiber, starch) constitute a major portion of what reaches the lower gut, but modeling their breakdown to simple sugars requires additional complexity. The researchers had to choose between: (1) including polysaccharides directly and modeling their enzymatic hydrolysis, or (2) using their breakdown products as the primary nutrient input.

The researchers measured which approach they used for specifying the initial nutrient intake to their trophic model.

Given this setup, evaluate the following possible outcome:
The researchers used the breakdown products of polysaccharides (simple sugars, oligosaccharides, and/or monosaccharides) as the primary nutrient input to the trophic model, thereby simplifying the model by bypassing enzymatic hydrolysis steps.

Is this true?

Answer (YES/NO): YES